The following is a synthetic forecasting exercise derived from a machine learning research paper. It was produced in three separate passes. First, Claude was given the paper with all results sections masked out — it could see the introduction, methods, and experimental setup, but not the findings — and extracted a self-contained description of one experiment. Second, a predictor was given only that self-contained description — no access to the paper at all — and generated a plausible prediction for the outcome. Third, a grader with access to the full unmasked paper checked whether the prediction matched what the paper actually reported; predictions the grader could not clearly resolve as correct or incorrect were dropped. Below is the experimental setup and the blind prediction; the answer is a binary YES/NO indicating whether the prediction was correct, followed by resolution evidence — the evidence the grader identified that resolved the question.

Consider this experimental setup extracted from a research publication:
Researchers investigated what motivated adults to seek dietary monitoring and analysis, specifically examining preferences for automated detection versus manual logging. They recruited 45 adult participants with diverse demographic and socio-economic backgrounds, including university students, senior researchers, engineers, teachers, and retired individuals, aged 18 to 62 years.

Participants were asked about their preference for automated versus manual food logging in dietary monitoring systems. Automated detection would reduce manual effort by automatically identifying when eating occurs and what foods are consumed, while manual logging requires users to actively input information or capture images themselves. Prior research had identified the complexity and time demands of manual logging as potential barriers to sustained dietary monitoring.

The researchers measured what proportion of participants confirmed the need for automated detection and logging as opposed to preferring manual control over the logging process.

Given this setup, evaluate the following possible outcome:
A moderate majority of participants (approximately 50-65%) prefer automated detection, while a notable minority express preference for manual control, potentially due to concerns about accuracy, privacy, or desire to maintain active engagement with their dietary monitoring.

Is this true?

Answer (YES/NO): NO